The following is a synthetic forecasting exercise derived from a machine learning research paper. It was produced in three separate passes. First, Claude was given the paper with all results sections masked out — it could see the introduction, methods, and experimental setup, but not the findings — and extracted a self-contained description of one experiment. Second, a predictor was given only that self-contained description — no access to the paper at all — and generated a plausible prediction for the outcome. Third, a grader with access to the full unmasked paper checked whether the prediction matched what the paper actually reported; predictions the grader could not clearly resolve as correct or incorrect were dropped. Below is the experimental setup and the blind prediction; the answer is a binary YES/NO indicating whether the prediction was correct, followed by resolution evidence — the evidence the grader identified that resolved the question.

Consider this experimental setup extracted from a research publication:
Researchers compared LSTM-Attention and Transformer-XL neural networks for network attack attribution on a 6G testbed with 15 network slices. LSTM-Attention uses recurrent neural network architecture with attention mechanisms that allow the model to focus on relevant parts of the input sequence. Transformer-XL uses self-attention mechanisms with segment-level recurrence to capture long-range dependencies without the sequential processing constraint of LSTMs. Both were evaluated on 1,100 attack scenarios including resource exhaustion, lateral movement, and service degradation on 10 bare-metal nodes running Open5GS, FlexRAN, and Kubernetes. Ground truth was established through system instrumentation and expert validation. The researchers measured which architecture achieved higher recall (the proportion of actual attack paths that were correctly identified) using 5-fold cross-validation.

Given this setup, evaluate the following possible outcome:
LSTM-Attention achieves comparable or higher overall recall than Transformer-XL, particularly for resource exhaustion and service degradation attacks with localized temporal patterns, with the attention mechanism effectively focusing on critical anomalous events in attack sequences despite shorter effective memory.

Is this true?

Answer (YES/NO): NO